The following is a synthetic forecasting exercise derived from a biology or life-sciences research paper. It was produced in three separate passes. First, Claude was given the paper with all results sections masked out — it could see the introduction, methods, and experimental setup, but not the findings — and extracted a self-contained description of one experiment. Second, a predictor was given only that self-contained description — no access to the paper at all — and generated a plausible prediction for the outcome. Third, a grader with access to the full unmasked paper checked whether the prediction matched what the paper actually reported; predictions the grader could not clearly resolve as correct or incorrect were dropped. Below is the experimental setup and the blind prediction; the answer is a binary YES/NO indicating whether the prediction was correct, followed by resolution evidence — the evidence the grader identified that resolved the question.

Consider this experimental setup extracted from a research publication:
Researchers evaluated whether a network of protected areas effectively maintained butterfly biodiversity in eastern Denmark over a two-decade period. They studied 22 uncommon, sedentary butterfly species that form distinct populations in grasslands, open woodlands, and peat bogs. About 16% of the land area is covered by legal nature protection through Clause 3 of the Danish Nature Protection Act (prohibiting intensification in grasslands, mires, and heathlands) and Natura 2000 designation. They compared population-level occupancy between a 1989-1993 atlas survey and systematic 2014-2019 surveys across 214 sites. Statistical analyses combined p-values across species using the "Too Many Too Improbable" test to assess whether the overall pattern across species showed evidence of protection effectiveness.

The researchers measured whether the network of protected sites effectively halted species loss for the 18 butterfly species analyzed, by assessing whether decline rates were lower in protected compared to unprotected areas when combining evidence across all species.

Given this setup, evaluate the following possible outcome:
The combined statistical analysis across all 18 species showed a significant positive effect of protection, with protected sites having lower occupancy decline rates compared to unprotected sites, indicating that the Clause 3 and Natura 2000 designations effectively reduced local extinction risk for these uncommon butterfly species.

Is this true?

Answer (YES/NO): NO